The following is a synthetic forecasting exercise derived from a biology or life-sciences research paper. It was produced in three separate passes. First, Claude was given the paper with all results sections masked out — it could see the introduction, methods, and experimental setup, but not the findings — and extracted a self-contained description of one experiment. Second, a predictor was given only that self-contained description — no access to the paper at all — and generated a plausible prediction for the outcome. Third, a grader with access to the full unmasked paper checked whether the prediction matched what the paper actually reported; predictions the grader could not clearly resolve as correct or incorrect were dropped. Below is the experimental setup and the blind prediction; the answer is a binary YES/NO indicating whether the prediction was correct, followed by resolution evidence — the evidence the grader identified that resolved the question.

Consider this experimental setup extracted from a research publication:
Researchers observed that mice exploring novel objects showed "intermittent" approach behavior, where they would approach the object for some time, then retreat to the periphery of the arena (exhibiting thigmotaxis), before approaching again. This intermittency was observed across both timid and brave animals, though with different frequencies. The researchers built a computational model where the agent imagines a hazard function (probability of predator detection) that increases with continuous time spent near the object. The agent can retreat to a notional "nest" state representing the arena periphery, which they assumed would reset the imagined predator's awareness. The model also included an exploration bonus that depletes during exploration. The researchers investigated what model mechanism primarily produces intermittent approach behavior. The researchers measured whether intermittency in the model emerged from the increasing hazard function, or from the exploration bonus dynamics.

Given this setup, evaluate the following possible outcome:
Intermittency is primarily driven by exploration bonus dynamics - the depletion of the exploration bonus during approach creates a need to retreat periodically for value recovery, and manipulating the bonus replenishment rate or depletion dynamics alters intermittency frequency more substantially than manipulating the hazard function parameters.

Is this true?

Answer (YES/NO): NO